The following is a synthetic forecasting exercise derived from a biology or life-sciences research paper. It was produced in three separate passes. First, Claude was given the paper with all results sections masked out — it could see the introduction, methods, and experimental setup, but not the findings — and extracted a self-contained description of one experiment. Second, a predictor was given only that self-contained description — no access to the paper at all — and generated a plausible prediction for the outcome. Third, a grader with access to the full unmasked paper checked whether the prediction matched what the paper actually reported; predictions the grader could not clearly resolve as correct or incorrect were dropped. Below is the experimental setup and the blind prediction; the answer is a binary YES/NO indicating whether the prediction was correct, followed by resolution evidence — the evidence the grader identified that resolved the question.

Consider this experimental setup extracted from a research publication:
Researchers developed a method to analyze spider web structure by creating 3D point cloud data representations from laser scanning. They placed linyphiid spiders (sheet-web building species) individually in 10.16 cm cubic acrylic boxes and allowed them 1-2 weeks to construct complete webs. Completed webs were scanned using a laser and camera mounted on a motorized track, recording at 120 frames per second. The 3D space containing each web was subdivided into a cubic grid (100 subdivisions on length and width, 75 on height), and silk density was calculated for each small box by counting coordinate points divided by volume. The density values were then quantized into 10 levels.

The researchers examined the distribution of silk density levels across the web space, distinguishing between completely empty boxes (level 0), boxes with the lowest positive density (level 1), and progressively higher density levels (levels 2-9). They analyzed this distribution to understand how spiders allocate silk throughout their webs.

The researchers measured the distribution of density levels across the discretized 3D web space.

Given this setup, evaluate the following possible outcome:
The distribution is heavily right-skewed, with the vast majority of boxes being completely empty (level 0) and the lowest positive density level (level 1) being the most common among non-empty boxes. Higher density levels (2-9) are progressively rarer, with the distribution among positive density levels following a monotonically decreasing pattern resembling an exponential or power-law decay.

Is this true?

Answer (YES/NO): YES